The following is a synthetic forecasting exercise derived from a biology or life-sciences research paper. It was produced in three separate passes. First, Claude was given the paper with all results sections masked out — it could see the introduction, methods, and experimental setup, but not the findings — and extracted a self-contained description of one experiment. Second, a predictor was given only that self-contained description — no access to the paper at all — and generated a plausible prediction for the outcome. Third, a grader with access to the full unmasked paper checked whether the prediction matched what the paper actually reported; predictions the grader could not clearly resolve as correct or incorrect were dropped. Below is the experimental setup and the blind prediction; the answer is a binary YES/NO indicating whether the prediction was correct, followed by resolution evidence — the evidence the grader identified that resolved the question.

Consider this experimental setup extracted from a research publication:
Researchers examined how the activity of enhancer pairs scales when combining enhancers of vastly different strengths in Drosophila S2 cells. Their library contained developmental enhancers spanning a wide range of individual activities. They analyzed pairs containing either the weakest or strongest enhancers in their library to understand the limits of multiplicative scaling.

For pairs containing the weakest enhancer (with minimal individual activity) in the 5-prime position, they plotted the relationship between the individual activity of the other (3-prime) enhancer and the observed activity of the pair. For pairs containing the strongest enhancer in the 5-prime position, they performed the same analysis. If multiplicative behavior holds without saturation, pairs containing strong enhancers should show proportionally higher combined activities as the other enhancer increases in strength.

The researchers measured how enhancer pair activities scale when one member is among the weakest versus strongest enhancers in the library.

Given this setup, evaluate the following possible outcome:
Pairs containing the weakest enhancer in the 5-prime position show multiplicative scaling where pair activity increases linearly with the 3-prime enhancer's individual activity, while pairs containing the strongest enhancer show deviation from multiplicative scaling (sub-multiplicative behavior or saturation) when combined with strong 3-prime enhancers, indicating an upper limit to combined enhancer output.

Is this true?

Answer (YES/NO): YES